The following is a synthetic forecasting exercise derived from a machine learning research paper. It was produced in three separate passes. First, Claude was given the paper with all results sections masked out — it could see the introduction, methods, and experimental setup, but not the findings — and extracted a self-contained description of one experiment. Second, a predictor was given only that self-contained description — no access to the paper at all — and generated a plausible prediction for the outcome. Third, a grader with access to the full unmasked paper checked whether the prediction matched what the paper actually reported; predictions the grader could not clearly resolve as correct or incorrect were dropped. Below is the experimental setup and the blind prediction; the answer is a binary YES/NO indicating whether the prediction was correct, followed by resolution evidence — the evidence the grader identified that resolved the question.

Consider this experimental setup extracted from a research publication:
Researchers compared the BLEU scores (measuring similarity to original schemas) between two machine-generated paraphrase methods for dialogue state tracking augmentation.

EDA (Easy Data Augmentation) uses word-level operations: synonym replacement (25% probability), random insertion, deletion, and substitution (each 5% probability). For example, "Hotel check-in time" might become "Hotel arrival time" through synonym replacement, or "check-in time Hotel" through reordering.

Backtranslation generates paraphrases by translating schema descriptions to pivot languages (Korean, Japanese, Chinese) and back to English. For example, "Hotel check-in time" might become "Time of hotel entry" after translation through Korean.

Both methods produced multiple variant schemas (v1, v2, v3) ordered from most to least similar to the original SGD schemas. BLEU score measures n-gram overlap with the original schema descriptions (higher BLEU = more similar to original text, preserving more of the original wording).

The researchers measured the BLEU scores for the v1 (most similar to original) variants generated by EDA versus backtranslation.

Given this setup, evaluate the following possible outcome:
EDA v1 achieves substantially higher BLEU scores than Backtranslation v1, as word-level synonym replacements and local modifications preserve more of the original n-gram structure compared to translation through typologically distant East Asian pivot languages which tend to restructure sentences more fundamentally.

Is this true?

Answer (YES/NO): YES